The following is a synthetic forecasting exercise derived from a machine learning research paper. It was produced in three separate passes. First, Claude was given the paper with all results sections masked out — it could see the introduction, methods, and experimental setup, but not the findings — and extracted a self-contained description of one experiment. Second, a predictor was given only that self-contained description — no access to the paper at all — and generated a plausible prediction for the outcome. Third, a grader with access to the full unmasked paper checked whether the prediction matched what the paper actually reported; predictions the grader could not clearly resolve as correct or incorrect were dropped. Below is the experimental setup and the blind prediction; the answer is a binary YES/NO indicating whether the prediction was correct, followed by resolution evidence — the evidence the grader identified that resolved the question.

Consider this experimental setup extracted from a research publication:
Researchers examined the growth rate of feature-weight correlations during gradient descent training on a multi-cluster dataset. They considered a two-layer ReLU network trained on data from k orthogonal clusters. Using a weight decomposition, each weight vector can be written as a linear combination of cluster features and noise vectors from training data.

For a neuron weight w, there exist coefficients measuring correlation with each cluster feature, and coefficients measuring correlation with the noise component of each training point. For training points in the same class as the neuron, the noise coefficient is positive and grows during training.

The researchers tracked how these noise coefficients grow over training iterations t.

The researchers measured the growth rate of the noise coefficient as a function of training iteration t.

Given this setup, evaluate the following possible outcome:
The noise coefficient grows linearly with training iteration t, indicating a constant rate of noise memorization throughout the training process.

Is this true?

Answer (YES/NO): NO